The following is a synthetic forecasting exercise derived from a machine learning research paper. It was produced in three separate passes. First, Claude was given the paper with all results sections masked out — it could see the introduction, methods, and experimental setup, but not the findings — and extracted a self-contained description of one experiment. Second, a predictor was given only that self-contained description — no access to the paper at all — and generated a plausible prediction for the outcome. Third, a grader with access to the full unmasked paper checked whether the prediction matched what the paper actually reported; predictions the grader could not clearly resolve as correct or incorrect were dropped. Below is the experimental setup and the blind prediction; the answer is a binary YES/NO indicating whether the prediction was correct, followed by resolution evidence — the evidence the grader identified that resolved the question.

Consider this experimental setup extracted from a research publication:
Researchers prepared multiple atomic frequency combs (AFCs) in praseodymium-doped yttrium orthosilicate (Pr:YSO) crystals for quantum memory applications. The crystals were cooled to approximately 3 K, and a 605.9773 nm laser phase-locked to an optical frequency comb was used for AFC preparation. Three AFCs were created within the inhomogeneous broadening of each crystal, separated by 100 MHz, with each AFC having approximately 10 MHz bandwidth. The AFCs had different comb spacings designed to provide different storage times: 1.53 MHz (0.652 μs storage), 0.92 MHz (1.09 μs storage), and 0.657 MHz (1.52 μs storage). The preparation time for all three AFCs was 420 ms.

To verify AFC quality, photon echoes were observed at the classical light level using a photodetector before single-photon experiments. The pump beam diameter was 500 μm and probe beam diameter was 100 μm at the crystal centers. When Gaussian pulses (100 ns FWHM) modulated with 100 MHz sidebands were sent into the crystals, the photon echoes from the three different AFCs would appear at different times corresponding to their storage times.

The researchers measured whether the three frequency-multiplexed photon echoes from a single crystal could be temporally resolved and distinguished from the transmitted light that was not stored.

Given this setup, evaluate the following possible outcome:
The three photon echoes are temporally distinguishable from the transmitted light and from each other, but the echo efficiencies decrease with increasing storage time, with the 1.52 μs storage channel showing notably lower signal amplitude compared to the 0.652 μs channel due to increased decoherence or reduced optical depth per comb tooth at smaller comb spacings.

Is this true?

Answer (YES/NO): YES